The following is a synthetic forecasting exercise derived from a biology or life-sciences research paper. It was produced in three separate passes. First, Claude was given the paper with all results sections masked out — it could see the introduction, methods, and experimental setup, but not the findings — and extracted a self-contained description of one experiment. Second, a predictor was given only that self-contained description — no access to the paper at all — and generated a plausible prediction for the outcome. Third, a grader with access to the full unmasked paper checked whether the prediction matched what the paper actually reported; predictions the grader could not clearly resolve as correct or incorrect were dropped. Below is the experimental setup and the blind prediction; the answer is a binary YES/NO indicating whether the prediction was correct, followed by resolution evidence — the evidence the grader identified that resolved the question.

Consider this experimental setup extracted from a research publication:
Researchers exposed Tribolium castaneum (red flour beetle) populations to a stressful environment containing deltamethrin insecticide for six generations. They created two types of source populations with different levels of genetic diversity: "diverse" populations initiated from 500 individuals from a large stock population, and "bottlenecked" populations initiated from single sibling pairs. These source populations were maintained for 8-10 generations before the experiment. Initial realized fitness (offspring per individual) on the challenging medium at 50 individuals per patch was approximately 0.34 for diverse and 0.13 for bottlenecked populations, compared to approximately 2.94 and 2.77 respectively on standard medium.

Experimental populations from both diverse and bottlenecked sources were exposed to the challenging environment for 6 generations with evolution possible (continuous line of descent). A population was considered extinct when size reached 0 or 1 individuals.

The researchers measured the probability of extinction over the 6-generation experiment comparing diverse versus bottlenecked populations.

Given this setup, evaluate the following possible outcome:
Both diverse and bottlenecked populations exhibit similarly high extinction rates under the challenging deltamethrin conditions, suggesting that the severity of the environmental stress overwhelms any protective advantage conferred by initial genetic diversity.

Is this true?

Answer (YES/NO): NO